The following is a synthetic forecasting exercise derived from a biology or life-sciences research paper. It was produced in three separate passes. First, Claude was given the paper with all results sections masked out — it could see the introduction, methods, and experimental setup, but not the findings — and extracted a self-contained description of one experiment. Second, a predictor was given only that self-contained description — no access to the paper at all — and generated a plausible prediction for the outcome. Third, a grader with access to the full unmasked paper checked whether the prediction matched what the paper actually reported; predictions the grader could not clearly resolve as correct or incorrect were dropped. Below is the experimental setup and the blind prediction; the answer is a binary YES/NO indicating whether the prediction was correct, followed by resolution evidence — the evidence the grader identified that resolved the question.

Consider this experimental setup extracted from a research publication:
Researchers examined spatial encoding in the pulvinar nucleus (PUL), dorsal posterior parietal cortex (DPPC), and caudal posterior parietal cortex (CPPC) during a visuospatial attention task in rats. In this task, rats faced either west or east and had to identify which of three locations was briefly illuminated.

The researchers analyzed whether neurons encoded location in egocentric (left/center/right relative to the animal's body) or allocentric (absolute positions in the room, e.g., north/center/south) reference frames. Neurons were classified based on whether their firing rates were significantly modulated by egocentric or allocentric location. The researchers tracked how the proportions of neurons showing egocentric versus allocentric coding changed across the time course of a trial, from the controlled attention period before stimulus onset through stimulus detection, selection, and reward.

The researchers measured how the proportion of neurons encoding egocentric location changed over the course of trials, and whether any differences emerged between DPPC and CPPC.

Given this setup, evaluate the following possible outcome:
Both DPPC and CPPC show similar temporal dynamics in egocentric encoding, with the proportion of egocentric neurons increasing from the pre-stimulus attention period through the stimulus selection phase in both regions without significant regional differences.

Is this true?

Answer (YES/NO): YES